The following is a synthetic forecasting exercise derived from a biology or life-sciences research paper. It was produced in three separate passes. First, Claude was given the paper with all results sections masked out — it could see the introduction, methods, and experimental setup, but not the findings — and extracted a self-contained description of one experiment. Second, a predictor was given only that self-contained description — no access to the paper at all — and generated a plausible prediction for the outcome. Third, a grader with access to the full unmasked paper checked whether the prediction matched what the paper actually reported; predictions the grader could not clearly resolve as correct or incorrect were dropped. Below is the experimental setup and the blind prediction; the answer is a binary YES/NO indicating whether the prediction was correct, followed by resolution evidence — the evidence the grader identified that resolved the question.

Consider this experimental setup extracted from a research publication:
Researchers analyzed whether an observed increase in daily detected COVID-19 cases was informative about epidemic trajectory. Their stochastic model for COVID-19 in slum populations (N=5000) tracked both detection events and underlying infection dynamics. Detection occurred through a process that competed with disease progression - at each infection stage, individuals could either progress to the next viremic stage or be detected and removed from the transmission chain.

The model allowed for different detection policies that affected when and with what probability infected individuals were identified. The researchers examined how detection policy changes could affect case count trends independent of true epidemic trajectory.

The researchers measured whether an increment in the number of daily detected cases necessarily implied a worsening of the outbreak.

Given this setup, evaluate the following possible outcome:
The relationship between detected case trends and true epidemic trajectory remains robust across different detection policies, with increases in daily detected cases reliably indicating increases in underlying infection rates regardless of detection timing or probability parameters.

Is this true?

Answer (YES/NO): NO